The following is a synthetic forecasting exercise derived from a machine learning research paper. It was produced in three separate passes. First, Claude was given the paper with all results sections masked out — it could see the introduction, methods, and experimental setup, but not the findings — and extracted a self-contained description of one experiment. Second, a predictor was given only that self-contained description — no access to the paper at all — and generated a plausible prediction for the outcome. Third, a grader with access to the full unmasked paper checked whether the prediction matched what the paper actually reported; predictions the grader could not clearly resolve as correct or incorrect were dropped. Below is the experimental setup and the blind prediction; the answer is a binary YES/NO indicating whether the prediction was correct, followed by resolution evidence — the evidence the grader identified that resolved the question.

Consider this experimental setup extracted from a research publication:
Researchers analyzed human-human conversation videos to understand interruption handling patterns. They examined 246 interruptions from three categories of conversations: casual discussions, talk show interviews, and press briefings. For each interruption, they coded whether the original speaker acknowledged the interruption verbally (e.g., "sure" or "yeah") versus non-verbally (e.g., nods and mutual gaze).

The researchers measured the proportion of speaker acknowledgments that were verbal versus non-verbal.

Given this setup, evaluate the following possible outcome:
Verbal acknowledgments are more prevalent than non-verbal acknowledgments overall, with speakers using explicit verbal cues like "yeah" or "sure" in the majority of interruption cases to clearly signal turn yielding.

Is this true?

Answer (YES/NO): NO